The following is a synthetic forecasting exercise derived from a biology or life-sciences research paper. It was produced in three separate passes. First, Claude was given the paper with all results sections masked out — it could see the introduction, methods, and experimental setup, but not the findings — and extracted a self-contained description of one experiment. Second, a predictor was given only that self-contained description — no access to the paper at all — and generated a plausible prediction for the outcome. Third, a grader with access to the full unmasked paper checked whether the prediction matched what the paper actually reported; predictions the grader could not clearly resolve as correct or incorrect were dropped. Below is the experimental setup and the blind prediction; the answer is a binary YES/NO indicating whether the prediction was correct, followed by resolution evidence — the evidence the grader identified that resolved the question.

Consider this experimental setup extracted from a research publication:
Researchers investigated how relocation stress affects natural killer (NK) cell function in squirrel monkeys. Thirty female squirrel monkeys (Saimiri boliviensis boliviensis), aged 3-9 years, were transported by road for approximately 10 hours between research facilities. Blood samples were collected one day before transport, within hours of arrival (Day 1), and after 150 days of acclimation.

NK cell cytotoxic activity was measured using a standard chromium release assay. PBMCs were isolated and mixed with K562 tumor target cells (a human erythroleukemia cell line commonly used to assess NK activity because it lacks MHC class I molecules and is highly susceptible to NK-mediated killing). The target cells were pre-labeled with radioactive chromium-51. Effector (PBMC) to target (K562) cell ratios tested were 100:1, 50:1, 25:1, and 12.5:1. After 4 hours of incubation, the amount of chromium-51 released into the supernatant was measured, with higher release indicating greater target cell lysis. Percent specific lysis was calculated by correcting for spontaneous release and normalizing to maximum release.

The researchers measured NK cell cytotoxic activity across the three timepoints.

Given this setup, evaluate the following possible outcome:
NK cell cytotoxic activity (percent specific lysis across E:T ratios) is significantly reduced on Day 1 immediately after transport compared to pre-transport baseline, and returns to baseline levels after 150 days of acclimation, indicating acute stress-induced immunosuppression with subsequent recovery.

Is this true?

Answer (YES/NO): NO